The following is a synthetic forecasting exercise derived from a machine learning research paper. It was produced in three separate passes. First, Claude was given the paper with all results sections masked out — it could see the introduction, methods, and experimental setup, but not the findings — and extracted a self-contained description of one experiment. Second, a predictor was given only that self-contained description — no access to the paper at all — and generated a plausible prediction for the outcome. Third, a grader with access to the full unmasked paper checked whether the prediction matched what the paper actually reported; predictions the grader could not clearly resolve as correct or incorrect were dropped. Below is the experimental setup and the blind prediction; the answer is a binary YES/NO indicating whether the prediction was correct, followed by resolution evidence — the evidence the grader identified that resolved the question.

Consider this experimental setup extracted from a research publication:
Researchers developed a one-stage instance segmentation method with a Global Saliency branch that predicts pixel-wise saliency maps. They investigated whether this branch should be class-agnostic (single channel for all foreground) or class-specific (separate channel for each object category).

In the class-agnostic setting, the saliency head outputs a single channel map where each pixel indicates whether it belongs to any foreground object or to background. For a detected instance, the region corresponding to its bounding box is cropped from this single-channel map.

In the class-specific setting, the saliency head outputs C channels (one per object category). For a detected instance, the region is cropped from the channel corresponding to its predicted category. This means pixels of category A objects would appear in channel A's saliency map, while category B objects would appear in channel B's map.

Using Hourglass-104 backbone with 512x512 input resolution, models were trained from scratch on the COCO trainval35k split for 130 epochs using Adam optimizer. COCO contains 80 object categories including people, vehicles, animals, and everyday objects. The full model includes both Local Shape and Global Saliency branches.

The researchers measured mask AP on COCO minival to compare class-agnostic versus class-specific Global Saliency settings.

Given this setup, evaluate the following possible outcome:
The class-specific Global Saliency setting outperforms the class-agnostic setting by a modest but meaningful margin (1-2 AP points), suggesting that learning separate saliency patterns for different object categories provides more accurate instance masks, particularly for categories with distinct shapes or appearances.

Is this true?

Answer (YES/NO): NO